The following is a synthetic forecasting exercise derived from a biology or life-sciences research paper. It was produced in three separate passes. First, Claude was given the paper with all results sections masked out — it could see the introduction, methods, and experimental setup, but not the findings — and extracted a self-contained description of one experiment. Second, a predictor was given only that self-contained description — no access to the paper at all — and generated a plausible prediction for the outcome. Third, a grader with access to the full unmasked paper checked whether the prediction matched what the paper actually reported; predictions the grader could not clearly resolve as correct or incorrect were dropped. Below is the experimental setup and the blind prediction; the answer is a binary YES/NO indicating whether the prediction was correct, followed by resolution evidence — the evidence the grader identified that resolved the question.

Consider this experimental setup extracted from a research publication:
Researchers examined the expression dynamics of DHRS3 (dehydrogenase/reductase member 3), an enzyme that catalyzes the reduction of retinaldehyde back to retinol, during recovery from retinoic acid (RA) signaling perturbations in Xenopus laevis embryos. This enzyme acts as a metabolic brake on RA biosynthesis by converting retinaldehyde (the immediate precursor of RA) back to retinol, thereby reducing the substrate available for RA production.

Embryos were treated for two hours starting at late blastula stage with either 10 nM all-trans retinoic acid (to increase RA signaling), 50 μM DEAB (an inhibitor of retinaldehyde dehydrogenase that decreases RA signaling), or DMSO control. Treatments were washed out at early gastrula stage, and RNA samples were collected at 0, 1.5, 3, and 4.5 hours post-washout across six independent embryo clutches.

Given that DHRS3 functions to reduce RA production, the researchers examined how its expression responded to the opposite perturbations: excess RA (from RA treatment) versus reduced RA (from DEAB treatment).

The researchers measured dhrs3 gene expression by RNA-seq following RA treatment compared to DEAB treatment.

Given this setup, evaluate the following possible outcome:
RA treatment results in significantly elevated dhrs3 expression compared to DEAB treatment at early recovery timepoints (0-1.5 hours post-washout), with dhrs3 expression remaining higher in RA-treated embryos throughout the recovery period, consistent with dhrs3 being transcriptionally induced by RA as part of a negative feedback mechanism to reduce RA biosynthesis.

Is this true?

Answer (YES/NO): YES